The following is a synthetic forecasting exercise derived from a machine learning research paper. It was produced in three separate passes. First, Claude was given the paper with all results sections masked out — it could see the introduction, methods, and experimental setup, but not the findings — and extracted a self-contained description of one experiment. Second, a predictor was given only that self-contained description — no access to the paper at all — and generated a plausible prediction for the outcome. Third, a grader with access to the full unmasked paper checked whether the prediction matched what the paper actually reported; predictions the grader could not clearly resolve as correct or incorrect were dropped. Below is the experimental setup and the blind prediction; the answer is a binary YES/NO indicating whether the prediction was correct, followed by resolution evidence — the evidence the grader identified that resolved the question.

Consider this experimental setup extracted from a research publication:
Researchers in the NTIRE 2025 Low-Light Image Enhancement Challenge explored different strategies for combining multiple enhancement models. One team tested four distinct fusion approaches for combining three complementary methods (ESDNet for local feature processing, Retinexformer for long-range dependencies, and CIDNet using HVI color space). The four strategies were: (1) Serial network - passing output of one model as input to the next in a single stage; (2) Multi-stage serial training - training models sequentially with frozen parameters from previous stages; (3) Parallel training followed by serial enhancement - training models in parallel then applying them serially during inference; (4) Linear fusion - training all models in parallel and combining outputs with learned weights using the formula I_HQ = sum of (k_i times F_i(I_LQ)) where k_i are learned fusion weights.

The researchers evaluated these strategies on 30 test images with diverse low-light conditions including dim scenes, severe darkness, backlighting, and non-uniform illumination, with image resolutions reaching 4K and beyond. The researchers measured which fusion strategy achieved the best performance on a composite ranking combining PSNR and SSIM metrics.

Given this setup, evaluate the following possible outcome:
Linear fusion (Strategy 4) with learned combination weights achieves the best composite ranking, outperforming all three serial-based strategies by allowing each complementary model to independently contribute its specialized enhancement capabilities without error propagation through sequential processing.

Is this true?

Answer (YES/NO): YES